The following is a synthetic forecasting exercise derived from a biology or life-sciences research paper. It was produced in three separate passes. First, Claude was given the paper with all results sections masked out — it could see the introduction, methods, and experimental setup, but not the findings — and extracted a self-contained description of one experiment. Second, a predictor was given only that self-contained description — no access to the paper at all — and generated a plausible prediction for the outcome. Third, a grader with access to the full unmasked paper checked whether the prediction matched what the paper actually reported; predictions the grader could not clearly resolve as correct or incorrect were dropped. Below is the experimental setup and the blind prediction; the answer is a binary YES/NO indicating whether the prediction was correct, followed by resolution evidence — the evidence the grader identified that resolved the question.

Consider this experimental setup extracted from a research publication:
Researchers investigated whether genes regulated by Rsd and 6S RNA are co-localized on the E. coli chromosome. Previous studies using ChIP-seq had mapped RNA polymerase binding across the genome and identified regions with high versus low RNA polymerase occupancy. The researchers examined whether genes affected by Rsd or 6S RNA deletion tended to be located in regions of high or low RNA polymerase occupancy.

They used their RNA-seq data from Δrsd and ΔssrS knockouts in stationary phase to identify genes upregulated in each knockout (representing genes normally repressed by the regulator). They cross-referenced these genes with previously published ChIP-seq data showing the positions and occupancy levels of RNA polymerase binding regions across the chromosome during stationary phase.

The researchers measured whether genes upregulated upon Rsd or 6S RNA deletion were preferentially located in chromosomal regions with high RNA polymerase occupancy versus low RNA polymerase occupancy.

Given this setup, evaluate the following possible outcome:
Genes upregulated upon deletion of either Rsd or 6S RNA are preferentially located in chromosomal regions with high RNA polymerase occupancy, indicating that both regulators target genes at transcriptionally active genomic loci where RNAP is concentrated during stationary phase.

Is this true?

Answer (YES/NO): NO